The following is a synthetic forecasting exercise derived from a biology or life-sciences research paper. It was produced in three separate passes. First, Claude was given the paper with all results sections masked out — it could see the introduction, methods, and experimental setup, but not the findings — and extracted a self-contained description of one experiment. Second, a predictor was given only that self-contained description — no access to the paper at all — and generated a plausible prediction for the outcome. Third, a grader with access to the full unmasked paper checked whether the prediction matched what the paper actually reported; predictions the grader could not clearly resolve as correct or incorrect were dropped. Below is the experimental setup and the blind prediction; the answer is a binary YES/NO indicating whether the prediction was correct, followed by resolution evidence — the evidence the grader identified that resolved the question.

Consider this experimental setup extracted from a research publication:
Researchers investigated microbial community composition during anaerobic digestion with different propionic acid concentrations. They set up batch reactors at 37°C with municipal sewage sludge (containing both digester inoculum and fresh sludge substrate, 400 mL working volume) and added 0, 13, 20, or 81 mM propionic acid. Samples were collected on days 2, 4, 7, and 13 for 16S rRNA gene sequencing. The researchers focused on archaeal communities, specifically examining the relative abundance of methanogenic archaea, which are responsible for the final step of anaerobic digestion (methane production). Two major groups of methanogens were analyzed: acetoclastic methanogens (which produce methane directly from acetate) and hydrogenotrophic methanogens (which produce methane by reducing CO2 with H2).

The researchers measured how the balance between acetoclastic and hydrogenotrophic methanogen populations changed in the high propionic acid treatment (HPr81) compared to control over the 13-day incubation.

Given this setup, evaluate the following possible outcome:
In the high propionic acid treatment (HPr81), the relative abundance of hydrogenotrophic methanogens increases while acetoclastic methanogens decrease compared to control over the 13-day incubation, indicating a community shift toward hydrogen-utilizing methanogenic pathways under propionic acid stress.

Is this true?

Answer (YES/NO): NO